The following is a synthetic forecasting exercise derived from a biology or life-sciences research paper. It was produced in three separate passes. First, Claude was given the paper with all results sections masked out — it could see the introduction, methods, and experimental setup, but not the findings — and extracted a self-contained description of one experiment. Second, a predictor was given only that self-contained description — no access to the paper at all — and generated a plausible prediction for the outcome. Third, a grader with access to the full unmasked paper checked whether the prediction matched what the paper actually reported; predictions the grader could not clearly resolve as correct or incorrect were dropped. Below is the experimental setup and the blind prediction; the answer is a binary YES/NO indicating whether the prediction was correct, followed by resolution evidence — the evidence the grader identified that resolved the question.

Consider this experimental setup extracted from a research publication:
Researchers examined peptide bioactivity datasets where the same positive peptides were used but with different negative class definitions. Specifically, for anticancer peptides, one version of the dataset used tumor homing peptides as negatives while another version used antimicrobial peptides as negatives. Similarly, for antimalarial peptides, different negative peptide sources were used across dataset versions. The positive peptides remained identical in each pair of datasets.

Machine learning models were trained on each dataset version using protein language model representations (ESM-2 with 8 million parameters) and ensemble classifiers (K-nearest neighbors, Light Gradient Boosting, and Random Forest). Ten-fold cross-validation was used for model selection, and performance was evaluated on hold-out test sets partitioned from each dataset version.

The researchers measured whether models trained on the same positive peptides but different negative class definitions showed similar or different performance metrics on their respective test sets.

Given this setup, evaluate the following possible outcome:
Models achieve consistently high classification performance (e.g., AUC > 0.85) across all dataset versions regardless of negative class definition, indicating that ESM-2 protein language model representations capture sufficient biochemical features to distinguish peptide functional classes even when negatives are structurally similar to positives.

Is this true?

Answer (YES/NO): NO